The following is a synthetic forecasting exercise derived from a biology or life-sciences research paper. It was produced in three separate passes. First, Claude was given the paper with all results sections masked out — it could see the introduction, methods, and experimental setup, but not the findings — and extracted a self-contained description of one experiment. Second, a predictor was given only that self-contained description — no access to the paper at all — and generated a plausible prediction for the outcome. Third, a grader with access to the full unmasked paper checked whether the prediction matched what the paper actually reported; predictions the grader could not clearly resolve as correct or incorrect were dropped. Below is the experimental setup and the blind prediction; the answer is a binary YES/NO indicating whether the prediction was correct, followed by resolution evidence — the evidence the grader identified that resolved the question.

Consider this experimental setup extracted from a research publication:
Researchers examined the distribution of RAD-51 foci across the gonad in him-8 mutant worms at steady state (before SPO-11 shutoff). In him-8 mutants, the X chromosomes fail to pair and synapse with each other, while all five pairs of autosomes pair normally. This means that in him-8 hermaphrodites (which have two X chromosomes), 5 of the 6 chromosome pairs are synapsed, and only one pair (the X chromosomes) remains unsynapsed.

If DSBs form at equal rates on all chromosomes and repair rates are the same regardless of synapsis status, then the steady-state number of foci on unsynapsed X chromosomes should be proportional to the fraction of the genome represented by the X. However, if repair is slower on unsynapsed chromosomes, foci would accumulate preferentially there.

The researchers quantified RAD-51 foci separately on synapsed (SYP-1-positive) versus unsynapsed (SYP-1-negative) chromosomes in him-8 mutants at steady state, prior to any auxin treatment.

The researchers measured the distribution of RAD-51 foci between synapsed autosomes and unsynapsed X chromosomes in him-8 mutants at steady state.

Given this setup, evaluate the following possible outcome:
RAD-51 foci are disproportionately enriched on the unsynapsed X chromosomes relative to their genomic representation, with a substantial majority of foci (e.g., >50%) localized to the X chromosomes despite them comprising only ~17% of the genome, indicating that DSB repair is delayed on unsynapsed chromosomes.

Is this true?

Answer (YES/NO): NO